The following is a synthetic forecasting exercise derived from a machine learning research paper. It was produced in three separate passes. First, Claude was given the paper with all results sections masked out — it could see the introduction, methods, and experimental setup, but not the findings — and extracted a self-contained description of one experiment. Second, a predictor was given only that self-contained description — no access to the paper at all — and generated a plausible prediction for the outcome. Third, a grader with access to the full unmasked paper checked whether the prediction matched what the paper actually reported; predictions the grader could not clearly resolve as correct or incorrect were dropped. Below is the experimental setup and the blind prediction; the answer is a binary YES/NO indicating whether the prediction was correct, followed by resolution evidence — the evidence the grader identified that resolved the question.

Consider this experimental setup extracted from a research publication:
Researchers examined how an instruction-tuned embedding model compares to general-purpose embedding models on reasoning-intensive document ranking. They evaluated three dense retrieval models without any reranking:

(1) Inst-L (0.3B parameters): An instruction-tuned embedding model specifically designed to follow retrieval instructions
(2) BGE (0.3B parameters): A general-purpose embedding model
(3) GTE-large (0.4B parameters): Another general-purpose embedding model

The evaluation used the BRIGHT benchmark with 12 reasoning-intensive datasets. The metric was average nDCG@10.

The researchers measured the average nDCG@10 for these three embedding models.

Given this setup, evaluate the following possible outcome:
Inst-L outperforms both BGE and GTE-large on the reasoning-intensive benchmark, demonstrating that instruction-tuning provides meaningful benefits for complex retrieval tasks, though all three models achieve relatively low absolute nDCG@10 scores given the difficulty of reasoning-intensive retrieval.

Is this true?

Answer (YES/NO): NO